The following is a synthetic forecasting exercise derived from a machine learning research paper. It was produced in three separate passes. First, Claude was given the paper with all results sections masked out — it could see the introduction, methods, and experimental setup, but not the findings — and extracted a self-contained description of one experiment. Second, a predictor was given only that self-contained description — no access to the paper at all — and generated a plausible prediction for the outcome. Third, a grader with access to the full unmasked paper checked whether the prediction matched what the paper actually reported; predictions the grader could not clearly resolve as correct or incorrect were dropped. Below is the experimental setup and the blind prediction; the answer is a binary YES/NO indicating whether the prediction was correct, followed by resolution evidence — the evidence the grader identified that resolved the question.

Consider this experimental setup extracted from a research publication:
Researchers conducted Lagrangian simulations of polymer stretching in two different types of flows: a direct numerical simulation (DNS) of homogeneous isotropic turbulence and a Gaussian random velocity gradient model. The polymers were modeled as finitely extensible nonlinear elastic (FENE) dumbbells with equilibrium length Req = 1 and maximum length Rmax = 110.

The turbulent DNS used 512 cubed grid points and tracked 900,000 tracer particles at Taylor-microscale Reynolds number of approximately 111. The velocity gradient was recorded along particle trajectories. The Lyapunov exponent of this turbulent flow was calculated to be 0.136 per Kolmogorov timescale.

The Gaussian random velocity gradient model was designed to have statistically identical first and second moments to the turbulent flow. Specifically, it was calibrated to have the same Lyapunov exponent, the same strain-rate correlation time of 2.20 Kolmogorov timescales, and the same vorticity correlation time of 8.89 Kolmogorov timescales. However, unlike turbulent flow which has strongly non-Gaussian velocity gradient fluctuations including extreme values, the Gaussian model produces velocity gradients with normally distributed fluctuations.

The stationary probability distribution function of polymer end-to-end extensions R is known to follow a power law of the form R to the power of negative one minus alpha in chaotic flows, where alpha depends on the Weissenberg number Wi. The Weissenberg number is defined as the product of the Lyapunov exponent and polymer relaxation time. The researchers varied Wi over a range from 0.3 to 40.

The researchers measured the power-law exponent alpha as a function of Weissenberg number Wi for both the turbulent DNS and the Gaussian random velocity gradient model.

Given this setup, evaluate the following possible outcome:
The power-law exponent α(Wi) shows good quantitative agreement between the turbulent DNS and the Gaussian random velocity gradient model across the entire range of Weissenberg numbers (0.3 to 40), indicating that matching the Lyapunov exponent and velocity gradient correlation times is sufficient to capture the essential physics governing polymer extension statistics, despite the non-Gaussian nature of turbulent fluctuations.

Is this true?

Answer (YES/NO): NO